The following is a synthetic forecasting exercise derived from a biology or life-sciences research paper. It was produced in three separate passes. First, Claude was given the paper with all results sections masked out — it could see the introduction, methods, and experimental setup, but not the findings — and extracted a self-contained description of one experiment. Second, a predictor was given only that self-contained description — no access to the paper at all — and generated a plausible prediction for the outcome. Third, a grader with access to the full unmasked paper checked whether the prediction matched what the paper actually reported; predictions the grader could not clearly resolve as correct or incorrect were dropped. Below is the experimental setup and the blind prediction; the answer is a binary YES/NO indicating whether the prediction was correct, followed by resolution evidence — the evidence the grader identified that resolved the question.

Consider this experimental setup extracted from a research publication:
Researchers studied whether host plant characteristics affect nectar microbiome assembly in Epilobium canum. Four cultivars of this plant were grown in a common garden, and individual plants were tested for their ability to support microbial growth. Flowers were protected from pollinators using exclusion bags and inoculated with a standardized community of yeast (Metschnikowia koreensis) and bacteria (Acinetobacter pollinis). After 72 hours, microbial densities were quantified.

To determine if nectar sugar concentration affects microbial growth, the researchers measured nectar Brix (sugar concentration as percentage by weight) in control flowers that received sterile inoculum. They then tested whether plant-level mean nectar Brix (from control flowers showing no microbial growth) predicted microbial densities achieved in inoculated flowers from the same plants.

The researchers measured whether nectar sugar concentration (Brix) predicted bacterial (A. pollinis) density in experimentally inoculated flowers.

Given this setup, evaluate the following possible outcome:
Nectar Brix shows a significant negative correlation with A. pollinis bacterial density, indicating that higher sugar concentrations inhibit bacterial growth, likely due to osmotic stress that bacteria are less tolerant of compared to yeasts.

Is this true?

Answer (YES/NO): NO